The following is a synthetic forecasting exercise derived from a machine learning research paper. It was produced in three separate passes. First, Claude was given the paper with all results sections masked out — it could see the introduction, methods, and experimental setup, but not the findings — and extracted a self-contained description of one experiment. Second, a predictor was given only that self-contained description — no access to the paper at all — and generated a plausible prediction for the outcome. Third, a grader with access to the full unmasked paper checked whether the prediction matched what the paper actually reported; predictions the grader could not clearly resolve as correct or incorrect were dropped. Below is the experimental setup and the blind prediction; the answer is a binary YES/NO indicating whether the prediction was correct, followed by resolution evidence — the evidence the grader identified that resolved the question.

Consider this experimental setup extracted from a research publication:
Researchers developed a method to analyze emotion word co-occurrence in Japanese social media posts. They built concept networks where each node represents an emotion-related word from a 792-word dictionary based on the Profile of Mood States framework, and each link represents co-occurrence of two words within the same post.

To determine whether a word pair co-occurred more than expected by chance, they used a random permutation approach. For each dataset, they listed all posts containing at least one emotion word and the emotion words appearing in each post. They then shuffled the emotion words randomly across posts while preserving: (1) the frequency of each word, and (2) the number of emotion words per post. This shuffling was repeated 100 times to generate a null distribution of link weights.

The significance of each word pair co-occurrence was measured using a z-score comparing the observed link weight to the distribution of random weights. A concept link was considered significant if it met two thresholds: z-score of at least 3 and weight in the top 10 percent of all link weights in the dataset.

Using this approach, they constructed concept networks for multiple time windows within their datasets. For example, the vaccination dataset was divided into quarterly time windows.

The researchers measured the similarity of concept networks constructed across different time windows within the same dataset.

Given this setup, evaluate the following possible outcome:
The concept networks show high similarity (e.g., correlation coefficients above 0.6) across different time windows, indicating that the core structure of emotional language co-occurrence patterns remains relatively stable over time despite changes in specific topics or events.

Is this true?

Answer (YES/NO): NO